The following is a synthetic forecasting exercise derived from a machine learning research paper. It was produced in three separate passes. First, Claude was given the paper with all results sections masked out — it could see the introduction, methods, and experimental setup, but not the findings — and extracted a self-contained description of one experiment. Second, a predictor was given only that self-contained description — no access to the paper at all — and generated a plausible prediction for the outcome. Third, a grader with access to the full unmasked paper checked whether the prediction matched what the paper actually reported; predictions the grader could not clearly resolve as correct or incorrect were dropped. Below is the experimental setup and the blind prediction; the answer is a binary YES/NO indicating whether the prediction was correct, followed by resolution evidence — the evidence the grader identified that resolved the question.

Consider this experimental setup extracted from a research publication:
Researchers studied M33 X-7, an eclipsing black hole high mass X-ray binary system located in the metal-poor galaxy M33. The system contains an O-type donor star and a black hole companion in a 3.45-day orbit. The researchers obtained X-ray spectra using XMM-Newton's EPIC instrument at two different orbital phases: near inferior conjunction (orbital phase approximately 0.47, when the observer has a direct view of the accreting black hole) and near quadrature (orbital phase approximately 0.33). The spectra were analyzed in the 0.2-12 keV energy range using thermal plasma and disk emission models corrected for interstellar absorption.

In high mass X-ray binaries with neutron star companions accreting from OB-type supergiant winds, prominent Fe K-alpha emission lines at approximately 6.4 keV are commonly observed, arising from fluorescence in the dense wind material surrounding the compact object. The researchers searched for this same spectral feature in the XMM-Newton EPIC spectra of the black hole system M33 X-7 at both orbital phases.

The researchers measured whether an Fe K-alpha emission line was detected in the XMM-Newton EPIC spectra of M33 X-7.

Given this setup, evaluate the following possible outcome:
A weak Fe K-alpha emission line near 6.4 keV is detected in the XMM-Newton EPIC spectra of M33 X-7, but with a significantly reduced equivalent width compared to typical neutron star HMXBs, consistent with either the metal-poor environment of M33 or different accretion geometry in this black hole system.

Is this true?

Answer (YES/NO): NO